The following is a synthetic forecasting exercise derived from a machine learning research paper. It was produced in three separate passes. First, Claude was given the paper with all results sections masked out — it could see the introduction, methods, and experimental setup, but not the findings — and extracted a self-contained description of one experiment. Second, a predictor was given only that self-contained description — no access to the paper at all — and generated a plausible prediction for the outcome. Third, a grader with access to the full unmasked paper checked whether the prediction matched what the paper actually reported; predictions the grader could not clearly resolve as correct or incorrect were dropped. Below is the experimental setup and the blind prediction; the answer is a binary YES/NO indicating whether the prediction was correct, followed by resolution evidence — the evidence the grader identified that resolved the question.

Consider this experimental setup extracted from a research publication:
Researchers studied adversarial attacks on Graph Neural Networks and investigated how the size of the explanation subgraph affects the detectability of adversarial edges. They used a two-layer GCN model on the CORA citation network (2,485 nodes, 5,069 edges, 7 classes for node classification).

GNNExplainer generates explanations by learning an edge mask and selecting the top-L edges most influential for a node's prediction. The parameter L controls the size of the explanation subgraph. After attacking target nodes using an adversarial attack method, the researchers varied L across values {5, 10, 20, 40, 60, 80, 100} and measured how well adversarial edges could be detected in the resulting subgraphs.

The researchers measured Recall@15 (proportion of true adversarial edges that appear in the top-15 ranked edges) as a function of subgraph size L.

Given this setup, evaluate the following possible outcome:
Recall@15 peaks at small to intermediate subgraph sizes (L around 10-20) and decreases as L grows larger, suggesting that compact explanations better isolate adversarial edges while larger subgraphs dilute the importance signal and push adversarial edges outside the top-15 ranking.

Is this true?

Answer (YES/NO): NO